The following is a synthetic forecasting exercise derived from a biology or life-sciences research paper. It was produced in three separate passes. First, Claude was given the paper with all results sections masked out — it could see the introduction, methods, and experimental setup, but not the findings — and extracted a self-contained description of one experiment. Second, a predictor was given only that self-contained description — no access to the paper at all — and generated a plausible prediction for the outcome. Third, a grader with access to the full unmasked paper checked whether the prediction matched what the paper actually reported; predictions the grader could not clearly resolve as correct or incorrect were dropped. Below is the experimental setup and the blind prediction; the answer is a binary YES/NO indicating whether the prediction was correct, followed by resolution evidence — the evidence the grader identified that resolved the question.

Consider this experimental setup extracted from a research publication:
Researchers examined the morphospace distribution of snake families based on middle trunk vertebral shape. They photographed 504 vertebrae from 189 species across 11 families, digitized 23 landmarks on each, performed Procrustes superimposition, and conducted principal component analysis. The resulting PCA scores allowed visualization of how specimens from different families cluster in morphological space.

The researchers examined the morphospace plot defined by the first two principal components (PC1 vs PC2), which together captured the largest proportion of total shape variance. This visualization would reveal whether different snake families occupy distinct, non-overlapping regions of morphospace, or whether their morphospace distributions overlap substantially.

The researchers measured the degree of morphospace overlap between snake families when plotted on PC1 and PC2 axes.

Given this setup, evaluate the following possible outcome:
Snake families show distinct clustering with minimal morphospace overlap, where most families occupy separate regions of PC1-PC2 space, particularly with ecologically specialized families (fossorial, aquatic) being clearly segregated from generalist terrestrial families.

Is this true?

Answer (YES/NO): NO